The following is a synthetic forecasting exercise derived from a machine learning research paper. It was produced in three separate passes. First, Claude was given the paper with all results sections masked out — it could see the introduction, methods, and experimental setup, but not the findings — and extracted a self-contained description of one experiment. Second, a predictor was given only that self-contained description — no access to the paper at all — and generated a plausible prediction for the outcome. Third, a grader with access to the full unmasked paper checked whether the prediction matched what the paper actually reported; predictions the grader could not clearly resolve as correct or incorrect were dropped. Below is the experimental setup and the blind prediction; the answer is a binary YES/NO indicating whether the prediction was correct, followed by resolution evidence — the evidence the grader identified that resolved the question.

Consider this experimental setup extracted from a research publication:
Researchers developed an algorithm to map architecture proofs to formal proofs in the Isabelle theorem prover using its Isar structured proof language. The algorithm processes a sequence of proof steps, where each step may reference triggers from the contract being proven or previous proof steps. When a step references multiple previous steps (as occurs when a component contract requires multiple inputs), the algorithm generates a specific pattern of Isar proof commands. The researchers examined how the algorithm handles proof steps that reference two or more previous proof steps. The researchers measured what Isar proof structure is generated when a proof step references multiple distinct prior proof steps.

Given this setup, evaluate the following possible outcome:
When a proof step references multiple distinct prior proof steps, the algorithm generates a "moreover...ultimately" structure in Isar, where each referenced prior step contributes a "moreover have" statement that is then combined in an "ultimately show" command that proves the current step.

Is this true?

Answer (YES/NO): NO